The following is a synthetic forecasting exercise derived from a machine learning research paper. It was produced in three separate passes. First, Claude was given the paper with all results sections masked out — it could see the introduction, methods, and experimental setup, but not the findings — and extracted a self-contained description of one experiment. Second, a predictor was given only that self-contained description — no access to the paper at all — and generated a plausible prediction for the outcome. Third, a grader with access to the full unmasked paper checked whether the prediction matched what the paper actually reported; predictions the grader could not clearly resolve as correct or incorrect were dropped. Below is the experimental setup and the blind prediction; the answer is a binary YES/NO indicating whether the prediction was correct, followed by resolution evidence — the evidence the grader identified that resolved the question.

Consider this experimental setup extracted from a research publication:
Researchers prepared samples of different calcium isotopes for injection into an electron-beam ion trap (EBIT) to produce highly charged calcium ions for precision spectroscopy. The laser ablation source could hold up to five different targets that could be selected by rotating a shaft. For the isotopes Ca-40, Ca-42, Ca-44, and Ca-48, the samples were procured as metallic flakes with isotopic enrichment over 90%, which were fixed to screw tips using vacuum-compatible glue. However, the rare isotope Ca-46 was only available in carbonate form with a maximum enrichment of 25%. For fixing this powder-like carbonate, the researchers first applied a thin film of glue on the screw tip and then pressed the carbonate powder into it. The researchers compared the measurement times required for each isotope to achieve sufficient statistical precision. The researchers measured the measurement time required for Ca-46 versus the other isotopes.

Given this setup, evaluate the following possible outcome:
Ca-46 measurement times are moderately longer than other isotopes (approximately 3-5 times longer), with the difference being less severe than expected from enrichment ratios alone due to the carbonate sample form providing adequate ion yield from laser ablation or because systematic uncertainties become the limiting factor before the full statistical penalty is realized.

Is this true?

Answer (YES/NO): NO